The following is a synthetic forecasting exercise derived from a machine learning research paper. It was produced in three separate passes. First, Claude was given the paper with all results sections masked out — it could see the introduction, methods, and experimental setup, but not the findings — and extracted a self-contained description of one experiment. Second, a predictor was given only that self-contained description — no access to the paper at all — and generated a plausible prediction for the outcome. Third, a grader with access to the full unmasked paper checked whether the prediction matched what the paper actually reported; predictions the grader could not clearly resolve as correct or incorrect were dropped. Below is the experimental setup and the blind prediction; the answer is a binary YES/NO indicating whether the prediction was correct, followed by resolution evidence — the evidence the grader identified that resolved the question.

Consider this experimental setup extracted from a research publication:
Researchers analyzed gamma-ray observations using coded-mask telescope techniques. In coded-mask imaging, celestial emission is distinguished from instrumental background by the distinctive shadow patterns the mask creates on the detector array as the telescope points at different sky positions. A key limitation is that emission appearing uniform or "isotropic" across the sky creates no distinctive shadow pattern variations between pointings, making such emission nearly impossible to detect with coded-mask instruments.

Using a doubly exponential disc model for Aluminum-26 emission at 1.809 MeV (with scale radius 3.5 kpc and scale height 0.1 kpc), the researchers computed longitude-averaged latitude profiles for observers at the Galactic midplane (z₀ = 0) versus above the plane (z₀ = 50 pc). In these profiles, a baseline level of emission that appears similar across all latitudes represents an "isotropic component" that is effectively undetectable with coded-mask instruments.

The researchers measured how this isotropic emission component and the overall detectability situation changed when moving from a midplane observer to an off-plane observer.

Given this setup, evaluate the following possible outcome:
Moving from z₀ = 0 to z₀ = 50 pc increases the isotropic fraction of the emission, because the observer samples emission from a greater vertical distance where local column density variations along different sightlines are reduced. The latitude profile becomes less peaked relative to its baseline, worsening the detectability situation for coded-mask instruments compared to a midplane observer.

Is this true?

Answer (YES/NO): NO